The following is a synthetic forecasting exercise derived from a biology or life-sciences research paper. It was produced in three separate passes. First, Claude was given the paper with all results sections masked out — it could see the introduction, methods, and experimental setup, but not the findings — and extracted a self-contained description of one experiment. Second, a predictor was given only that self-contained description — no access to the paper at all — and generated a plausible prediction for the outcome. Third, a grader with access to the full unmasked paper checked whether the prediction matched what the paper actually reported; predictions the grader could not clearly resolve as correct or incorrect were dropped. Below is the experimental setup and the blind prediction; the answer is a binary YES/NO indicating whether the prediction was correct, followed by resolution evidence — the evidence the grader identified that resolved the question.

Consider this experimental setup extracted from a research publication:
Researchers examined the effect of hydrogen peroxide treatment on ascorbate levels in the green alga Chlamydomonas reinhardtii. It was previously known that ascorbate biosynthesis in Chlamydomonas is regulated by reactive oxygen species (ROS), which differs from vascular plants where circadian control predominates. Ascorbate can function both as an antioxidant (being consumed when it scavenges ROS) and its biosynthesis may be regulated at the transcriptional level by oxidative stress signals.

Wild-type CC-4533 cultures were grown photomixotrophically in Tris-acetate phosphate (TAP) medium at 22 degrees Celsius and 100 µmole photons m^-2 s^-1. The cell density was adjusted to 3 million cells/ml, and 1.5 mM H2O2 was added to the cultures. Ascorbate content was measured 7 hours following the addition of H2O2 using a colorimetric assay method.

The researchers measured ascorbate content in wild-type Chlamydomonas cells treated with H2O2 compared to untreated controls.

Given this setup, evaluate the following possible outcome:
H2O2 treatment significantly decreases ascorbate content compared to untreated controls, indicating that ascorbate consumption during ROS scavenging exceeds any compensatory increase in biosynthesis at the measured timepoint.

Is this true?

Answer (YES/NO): NO